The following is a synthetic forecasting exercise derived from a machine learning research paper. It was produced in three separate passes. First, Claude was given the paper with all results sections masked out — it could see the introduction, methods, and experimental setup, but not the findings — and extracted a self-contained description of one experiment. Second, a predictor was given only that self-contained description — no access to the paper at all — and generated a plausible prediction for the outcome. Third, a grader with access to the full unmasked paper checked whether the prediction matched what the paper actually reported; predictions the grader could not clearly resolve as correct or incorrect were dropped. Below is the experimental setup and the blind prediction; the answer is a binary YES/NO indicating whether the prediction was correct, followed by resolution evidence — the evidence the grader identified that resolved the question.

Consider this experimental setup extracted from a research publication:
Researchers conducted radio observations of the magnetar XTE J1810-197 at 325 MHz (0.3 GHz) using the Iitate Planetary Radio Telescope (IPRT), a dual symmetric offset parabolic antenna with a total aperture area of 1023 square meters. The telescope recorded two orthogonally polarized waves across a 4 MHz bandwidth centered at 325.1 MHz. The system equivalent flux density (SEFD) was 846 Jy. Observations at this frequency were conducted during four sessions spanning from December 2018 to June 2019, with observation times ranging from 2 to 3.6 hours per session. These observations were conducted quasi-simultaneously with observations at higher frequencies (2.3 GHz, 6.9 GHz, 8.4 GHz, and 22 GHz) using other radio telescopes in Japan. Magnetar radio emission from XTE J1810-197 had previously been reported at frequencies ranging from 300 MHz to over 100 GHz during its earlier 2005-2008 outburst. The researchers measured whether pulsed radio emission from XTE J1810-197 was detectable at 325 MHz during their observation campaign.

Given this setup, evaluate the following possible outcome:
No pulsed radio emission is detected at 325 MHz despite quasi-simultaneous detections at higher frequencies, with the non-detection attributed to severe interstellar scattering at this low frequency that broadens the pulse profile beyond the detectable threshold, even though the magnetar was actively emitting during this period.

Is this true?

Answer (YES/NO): NO